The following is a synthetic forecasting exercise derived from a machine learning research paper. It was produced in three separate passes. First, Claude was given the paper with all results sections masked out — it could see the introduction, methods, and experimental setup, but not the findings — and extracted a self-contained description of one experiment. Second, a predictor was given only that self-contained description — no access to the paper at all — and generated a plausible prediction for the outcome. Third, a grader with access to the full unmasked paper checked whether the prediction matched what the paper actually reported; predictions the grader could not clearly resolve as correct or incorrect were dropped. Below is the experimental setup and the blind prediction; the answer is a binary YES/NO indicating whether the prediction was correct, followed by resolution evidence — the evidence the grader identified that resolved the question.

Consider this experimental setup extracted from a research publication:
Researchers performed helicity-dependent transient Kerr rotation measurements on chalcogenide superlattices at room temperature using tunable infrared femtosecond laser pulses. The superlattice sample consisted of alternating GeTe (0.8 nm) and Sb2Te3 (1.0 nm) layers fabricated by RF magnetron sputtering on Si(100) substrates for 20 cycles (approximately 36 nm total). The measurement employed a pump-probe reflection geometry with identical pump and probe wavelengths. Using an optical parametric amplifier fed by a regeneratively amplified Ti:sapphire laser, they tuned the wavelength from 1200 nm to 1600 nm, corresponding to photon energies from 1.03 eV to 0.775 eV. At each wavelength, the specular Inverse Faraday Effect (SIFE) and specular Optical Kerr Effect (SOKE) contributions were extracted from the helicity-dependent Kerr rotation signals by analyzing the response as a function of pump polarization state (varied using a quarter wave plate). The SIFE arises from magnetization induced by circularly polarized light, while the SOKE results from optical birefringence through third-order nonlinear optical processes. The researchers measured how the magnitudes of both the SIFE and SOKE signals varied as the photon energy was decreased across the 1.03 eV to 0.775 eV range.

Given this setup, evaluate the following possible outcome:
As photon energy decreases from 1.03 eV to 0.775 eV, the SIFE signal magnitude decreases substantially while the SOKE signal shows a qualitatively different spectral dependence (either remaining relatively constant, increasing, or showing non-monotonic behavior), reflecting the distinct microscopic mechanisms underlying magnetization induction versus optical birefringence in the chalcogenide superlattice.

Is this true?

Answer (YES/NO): NO